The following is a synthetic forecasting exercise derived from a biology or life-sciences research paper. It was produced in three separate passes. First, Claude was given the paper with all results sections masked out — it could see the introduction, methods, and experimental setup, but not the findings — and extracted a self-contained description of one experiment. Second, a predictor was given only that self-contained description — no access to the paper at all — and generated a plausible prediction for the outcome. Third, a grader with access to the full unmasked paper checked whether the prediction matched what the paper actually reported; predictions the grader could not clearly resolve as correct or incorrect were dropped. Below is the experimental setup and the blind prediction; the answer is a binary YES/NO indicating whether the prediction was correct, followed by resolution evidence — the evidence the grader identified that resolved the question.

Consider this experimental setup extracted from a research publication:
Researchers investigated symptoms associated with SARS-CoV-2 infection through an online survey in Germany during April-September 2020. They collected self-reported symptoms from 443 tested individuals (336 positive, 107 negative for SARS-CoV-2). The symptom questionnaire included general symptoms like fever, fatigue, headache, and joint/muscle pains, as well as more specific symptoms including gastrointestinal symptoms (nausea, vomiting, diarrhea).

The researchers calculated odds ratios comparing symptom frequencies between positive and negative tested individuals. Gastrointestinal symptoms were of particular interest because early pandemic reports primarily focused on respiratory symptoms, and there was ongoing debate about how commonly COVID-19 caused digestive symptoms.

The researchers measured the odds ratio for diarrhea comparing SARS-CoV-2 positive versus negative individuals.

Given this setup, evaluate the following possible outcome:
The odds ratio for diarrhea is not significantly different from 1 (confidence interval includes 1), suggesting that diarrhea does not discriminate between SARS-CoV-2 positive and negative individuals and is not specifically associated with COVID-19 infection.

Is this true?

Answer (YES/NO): YES